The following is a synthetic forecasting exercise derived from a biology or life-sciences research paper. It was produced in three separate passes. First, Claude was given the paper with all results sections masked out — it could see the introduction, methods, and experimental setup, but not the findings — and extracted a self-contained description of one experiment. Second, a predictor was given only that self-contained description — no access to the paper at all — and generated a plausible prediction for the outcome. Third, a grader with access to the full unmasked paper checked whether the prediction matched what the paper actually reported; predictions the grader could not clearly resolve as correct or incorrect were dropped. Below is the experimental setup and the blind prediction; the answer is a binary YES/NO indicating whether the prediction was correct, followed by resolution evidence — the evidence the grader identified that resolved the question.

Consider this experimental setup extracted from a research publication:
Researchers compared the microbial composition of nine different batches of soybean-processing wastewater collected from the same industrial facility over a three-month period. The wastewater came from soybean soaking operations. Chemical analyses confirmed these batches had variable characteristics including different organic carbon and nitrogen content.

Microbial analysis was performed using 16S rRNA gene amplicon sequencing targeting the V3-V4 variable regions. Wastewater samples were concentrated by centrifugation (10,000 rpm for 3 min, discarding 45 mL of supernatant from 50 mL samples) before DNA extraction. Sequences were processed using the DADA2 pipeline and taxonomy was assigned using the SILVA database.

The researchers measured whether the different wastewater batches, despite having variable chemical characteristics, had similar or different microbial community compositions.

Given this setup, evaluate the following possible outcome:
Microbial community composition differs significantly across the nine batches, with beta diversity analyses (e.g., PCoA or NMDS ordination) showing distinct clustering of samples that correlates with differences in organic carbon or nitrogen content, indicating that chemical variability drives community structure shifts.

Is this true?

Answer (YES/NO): NO